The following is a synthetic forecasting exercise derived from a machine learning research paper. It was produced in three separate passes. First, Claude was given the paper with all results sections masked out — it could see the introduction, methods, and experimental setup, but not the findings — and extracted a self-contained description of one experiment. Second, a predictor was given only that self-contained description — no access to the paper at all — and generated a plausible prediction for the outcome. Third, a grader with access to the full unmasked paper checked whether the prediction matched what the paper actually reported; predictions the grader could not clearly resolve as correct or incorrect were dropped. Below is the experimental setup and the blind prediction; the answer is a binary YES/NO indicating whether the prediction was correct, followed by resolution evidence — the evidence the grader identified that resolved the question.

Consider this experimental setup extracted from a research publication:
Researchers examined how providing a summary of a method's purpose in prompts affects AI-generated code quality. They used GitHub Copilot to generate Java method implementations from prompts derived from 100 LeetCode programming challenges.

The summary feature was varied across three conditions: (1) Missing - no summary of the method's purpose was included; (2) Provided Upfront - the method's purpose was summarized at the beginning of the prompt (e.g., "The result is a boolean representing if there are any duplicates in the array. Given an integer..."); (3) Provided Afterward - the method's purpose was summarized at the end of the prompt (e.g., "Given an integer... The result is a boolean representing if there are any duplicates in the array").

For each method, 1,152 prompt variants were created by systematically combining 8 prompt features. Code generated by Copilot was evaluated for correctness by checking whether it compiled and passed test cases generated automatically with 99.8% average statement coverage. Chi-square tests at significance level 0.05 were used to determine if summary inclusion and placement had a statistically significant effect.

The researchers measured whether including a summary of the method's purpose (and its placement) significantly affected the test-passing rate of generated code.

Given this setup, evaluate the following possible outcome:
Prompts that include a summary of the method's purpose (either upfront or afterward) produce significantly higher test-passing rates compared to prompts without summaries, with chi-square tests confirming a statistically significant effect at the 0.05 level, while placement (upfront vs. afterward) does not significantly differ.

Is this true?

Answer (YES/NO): NO